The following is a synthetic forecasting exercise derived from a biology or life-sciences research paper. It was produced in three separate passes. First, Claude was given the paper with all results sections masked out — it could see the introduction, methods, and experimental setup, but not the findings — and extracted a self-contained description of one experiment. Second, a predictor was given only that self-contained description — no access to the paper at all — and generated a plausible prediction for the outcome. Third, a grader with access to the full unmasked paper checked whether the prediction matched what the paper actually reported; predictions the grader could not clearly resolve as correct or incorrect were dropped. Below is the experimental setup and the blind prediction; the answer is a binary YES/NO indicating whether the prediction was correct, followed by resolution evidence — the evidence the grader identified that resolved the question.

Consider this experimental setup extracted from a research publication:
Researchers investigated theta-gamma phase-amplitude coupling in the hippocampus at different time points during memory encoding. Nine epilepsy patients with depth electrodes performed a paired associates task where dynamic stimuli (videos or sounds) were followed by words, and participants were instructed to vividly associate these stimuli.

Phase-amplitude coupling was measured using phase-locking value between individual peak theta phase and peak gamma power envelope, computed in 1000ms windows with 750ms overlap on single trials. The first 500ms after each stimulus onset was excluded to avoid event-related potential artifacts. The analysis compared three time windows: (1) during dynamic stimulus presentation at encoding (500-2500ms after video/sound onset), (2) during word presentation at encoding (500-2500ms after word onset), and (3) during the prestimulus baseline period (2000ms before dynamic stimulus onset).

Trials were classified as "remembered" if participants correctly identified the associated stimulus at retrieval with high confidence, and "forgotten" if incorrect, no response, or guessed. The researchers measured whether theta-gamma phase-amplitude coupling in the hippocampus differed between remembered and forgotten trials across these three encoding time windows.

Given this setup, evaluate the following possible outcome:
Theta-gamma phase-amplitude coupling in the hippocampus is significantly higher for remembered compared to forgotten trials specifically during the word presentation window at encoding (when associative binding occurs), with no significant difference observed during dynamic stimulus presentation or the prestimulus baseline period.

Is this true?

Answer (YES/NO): YES